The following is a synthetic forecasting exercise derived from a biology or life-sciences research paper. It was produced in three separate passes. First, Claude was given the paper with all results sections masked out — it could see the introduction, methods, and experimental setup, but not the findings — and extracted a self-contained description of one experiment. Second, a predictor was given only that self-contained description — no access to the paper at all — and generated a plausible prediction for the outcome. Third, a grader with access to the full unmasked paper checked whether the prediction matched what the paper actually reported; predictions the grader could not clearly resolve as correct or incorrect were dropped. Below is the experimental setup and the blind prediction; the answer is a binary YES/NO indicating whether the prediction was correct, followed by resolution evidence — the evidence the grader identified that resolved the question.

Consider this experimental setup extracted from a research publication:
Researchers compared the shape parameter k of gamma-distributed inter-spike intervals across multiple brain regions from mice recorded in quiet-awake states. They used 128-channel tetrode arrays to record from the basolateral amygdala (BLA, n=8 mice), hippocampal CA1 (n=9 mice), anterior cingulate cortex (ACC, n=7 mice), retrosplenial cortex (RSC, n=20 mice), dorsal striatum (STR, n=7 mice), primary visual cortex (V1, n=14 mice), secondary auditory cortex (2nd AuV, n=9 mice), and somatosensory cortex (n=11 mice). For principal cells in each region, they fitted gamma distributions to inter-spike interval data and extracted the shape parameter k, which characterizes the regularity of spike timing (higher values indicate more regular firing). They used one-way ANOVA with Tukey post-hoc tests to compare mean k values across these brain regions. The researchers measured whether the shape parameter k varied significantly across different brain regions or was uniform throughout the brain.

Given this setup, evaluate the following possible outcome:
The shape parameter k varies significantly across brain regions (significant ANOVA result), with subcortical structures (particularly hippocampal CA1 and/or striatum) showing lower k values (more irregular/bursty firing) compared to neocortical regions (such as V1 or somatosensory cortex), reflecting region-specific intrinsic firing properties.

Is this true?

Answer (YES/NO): NO